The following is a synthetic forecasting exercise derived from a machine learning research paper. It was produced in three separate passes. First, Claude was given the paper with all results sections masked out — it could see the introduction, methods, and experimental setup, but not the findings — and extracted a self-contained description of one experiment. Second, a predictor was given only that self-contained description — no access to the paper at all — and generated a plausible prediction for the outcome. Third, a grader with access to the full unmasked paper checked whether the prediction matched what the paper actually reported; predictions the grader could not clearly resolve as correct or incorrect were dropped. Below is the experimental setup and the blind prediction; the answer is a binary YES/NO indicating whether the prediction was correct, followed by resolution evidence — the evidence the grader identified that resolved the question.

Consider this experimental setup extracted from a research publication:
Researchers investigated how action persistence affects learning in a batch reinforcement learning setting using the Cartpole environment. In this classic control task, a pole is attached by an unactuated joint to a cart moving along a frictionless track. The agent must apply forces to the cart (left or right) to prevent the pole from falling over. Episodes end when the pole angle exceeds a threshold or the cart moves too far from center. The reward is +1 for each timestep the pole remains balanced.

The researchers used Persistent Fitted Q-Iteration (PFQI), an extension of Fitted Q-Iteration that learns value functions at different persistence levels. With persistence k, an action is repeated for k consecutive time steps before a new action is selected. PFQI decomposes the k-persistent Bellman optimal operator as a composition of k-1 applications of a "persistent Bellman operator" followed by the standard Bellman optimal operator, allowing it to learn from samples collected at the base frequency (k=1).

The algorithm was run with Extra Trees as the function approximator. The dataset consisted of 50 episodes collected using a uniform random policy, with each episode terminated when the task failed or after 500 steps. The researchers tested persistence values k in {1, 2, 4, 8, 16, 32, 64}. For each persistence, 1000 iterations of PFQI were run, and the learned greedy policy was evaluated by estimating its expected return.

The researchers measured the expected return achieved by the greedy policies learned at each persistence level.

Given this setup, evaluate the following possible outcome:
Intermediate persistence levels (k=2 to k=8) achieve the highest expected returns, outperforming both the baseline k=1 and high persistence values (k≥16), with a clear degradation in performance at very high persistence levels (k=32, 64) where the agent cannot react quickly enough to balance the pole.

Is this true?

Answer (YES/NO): NO